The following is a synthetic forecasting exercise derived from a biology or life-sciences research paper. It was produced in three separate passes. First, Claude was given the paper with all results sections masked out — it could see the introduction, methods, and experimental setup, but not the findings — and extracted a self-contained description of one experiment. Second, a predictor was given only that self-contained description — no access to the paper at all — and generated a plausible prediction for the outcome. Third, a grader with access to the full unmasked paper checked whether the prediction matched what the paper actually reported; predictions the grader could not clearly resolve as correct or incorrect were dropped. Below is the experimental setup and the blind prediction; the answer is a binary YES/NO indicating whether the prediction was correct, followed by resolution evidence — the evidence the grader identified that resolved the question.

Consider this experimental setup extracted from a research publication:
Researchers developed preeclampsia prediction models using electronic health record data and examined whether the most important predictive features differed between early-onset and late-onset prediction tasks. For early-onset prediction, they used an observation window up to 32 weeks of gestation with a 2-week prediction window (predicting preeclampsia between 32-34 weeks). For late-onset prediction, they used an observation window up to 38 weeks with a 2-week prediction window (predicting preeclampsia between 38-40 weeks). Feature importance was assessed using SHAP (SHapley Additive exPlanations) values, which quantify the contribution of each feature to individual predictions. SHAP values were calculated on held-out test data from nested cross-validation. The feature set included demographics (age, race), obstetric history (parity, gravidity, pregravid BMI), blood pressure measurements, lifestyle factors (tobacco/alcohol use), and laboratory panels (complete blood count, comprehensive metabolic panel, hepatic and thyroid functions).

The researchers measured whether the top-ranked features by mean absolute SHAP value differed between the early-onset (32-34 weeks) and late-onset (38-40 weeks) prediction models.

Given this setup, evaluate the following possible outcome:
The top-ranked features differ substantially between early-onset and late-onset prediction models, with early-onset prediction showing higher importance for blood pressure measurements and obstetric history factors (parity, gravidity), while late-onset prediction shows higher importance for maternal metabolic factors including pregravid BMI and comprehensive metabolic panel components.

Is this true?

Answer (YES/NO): NO